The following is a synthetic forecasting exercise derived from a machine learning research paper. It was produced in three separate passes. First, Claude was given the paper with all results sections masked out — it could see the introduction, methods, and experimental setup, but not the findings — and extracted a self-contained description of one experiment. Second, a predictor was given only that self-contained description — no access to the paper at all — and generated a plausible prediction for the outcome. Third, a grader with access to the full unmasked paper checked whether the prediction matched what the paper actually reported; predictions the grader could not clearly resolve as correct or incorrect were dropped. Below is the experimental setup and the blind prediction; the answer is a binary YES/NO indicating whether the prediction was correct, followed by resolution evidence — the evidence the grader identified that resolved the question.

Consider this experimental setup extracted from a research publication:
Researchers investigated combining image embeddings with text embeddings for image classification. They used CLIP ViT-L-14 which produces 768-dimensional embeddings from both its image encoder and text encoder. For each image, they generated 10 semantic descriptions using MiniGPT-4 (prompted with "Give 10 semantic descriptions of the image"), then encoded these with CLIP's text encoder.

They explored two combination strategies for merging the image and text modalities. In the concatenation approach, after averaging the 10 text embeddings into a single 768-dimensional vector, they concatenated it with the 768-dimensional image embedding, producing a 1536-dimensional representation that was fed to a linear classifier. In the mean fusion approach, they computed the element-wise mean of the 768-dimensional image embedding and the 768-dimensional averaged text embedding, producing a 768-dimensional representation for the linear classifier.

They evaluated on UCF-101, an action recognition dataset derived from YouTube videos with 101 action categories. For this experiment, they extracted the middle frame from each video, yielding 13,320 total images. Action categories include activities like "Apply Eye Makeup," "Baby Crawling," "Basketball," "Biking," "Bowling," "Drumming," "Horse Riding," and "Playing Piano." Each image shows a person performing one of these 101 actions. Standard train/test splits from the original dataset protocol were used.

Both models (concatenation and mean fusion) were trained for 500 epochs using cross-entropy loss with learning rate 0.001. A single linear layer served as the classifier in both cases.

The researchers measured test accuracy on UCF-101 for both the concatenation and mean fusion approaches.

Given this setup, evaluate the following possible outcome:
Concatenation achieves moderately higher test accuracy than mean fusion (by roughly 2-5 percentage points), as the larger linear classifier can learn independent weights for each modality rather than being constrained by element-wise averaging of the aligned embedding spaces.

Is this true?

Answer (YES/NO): NO